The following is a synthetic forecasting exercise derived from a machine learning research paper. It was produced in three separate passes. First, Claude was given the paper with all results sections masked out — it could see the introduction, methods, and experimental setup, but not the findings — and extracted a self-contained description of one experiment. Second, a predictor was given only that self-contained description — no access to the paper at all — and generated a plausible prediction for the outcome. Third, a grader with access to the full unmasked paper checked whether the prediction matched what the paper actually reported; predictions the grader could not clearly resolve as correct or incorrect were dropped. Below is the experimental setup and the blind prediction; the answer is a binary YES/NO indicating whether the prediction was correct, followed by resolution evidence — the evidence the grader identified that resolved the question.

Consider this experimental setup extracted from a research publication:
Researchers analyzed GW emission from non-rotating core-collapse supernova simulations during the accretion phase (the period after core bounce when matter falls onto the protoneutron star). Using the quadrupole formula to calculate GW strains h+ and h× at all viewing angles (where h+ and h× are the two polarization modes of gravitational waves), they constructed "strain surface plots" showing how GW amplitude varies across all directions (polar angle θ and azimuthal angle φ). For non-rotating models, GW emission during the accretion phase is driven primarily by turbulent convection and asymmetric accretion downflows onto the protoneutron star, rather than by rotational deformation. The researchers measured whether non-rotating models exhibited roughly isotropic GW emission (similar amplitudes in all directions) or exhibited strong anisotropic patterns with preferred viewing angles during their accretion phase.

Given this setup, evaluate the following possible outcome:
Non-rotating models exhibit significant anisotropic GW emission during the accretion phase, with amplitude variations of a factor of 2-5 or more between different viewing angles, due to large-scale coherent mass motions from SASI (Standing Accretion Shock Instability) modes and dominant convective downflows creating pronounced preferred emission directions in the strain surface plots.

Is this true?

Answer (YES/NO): NO